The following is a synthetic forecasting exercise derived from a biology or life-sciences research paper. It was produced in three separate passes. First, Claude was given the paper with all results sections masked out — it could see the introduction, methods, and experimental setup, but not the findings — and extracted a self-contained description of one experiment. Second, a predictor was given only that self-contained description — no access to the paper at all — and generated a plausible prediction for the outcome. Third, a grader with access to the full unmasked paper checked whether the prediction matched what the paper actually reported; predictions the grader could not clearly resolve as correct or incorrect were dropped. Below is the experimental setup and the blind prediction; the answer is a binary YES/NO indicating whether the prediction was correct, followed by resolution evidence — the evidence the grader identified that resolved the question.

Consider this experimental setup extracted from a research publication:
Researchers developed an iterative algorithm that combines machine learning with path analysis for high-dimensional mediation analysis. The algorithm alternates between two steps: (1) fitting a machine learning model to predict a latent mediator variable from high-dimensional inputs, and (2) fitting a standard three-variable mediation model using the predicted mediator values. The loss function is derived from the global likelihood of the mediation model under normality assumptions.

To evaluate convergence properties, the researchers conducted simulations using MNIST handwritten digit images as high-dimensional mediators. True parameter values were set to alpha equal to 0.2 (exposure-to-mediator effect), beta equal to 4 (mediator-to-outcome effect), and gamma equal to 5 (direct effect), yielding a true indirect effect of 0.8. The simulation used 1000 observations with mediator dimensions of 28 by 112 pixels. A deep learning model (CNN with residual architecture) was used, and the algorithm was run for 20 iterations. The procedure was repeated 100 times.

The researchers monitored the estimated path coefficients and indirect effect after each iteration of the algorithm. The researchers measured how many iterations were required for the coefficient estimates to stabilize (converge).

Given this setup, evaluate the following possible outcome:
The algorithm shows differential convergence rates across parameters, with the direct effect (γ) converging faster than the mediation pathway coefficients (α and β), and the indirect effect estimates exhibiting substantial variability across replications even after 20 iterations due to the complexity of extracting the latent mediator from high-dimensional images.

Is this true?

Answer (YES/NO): NO